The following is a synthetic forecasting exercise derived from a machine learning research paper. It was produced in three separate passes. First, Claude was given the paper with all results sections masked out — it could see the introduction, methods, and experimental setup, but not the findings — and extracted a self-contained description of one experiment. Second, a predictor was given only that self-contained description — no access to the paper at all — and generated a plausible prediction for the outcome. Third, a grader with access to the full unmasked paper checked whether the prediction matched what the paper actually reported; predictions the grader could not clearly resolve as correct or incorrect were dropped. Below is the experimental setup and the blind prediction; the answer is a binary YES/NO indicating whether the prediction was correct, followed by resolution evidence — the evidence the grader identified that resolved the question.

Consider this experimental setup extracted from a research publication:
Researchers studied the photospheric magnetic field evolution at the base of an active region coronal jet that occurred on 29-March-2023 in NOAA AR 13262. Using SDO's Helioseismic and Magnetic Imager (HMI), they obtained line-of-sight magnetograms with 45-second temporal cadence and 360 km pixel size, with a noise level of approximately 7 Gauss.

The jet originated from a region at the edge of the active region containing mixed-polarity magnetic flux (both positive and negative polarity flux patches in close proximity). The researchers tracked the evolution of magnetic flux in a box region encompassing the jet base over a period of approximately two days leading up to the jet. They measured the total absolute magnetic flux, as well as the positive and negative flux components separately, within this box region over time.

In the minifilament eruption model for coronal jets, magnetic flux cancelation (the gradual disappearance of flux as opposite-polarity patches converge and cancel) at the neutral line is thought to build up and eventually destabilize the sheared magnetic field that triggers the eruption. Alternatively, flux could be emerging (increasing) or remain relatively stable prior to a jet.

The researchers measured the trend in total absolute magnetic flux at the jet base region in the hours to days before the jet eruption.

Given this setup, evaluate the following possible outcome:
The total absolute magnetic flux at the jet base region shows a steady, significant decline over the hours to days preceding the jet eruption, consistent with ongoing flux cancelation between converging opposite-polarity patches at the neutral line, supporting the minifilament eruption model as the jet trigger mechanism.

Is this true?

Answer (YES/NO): YES